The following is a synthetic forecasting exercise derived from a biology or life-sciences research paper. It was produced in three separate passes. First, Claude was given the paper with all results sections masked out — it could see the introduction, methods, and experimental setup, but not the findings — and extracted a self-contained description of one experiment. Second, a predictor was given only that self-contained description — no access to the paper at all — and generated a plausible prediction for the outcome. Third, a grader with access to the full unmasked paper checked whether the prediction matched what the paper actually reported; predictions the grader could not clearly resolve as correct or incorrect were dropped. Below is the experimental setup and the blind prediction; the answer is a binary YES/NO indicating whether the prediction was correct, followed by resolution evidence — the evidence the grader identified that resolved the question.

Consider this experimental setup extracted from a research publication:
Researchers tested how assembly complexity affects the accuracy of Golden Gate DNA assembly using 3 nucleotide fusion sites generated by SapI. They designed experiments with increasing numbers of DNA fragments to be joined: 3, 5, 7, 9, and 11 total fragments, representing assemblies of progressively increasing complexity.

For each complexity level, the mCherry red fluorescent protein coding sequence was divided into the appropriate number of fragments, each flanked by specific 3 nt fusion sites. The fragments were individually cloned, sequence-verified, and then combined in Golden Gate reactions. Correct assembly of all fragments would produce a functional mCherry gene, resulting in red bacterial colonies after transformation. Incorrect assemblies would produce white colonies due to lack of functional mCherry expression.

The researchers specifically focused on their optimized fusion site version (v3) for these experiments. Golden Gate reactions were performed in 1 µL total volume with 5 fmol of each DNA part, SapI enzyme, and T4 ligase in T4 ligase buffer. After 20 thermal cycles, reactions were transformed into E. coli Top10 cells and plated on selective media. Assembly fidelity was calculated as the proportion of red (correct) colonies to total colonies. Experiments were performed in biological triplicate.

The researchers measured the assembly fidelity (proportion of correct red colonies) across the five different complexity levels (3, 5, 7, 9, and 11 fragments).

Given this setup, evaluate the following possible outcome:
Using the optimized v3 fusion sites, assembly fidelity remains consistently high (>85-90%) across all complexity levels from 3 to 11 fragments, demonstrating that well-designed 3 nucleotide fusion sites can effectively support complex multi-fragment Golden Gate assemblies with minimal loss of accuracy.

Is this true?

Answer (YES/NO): NO